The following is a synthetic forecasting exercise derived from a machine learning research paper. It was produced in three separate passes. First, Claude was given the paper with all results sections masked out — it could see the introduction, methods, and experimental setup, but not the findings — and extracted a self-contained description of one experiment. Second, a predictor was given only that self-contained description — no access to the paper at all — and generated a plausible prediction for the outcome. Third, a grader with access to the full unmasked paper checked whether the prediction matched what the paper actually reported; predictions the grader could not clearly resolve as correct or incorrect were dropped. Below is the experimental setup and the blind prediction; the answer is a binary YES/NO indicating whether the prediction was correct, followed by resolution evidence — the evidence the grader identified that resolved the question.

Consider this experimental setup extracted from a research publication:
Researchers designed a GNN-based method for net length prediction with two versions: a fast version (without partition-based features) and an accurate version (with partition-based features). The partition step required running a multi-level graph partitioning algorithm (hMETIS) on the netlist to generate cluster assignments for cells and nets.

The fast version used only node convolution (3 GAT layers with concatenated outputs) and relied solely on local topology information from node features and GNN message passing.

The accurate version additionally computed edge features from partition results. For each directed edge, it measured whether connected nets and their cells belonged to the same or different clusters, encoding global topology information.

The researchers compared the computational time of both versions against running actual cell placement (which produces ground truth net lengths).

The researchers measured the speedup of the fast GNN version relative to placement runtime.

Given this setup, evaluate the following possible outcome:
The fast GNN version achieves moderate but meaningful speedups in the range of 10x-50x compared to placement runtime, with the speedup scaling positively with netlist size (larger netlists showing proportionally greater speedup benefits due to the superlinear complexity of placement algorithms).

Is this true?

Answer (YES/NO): NO